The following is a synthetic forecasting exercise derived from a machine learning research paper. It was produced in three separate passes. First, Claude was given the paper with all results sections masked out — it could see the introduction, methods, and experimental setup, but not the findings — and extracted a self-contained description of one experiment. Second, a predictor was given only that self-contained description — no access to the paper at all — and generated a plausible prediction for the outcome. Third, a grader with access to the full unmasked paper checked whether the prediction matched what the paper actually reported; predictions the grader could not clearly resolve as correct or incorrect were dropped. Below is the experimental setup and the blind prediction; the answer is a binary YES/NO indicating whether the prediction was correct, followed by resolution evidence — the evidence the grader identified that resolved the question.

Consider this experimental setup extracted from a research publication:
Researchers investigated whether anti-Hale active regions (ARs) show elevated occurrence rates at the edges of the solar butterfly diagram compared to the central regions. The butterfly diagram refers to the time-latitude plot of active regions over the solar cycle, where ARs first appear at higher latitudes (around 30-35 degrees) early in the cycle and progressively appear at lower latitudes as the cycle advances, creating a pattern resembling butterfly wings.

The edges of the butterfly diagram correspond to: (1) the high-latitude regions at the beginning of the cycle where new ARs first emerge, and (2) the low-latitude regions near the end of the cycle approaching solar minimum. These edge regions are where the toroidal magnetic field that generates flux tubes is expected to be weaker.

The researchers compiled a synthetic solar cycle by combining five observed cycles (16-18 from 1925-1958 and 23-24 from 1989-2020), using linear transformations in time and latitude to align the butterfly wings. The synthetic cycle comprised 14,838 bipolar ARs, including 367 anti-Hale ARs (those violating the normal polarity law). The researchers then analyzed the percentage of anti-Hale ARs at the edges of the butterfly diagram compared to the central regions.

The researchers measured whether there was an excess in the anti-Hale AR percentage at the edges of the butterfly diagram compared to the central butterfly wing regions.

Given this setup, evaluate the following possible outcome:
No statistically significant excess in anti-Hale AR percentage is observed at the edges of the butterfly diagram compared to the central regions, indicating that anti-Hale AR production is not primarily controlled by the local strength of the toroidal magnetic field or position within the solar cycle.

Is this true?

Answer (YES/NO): NO